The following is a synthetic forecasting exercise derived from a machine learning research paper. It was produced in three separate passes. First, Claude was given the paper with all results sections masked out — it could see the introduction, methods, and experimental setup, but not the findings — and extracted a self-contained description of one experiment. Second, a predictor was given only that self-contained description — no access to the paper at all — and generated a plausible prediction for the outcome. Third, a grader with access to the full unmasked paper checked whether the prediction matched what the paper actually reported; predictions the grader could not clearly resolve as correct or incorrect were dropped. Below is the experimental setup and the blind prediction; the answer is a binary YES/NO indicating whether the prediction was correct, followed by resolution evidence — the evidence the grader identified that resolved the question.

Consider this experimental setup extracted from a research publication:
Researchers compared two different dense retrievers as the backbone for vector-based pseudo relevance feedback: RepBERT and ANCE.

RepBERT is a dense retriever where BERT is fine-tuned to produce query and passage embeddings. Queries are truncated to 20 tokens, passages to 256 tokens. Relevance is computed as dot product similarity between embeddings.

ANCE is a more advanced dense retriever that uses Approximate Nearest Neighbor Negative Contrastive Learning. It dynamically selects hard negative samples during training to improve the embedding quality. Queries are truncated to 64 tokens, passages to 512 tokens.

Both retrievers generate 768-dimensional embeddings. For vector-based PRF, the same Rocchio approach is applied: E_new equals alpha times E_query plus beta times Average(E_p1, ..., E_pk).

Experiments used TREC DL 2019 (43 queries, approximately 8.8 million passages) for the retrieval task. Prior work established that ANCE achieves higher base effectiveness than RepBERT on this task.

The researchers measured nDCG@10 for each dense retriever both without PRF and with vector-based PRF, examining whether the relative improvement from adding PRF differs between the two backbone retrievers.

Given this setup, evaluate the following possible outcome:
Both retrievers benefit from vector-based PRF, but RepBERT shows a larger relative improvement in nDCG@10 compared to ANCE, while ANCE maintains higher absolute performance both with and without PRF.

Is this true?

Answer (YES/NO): NO